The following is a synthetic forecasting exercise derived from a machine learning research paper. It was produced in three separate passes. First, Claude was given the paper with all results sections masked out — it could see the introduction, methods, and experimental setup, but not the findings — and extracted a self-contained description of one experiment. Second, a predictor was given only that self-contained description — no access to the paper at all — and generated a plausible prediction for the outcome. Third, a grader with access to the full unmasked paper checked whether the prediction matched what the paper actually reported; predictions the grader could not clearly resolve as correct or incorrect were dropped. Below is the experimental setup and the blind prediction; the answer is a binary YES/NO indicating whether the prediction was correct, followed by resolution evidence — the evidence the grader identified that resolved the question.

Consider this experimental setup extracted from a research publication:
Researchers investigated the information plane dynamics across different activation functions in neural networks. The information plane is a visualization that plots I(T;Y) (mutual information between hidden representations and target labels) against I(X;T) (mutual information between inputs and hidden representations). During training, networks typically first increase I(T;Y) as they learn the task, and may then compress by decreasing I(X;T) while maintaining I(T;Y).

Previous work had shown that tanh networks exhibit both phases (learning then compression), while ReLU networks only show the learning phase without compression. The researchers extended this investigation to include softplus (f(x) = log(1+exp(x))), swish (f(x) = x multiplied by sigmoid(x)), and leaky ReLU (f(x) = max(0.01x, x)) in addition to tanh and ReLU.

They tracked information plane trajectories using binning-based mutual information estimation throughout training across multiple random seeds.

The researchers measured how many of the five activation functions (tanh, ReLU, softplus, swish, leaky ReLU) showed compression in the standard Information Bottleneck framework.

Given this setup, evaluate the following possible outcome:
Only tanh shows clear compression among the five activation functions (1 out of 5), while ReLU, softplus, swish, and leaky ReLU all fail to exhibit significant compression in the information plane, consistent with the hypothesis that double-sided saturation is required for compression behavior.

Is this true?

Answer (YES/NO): YES